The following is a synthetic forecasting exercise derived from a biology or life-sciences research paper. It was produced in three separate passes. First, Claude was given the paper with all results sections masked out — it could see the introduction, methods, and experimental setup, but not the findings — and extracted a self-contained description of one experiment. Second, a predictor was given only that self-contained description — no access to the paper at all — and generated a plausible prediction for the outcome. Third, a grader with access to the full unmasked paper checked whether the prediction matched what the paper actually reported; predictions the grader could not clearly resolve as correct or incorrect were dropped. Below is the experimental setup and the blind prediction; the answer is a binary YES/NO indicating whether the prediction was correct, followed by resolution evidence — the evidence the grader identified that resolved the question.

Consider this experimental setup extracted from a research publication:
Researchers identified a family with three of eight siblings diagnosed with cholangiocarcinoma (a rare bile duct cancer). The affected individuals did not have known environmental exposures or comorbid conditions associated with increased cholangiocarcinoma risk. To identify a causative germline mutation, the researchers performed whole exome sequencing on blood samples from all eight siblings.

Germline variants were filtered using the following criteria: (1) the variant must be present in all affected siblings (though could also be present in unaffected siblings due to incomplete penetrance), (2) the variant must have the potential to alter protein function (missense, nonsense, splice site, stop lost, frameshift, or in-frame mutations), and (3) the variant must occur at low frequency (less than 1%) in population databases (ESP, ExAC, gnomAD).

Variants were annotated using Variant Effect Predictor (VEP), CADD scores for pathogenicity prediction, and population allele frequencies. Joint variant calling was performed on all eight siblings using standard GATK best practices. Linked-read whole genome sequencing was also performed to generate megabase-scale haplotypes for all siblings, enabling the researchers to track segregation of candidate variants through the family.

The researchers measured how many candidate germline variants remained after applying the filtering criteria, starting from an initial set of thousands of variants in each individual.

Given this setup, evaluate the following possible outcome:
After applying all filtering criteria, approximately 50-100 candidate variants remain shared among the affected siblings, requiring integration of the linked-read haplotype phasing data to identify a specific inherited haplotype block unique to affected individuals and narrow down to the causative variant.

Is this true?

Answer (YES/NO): NO